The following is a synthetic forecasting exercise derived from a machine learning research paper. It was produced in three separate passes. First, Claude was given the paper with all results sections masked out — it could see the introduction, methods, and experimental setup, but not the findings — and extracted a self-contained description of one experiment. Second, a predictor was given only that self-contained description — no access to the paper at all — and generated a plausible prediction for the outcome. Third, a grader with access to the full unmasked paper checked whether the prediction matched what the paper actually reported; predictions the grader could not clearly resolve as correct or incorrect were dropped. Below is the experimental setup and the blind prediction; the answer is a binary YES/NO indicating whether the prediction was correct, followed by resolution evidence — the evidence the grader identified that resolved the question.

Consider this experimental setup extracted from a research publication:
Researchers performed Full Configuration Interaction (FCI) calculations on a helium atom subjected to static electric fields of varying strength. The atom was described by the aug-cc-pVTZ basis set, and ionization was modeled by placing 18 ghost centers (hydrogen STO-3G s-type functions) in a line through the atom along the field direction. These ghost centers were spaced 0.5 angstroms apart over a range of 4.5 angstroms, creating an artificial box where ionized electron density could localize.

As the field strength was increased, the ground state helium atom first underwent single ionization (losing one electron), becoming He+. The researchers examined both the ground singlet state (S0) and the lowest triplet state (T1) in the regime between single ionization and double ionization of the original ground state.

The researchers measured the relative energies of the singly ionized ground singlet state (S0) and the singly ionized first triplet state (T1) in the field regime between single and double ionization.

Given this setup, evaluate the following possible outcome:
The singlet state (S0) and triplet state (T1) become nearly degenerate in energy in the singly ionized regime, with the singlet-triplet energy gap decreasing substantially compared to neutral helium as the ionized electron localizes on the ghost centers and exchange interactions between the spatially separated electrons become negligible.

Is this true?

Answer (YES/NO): YES